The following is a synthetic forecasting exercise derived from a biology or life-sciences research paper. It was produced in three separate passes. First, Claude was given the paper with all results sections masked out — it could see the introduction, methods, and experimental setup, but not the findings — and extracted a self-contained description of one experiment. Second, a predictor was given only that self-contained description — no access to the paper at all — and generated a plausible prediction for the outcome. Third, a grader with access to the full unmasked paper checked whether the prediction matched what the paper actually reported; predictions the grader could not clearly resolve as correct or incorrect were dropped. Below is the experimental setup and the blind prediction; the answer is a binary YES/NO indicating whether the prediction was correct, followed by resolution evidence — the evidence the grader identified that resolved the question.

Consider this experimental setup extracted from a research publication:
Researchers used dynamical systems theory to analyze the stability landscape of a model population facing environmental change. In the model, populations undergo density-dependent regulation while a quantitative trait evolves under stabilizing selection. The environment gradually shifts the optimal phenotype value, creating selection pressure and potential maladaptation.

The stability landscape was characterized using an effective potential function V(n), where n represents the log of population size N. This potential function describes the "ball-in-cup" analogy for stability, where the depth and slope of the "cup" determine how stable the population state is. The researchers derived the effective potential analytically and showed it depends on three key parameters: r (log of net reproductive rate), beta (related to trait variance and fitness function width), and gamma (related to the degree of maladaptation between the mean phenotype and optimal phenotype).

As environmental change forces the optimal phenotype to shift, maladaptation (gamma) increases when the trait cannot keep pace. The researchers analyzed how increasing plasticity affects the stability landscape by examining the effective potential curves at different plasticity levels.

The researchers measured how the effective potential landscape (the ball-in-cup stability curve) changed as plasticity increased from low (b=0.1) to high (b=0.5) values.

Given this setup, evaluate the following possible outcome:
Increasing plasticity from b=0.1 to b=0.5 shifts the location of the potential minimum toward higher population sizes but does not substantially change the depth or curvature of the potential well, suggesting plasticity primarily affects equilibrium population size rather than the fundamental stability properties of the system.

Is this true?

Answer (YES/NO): NO